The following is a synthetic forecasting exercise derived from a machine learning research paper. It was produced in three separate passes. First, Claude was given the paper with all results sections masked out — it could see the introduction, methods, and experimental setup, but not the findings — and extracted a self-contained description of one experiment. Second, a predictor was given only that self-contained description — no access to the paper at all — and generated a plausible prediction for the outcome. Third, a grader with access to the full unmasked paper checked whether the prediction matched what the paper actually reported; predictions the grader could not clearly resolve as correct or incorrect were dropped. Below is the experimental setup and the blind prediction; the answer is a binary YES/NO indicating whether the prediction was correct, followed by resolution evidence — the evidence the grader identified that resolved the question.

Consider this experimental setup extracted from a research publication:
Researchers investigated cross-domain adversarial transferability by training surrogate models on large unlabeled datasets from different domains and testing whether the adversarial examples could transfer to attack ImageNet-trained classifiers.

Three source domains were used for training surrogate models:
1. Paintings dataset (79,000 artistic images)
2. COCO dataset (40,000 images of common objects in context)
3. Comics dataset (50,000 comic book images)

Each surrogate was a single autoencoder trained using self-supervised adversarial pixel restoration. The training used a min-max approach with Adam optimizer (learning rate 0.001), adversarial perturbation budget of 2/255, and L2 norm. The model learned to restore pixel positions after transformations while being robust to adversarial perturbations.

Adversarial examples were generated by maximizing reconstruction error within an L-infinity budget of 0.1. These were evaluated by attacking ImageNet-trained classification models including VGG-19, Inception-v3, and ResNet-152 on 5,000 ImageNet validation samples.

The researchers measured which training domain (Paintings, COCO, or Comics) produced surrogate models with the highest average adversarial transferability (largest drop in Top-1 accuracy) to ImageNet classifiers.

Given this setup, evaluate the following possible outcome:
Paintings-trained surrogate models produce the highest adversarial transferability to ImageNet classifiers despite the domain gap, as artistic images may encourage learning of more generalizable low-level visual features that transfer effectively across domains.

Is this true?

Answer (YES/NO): YES